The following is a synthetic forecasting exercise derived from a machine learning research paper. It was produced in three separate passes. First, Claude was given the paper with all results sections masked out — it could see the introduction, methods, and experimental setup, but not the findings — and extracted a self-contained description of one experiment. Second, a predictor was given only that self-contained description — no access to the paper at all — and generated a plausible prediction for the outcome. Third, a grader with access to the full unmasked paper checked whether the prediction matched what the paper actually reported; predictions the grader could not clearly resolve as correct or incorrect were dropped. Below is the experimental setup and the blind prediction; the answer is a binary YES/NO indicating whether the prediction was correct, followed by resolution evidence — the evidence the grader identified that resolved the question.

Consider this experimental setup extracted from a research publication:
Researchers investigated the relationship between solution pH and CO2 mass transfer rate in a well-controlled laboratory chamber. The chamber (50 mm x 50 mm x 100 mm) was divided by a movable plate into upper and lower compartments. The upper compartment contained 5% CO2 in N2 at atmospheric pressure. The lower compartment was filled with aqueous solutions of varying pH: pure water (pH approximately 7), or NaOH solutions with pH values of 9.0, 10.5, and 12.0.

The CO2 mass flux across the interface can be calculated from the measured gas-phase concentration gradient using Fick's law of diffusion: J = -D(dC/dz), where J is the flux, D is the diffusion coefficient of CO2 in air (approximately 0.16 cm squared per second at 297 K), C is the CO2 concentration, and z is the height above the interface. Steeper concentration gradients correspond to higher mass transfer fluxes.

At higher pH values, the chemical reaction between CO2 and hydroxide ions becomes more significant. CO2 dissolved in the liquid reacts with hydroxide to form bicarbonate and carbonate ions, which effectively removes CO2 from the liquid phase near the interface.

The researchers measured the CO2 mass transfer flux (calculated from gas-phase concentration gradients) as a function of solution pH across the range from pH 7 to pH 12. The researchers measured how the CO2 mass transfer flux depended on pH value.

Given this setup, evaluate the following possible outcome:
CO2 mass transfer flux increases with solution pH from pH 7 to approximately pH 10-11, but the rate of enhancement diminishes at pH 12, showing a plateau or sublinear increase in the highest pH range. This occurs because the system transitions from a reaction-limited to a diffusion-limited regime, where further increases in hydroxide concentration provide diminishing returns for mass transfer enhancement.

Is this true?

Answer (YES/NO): YES